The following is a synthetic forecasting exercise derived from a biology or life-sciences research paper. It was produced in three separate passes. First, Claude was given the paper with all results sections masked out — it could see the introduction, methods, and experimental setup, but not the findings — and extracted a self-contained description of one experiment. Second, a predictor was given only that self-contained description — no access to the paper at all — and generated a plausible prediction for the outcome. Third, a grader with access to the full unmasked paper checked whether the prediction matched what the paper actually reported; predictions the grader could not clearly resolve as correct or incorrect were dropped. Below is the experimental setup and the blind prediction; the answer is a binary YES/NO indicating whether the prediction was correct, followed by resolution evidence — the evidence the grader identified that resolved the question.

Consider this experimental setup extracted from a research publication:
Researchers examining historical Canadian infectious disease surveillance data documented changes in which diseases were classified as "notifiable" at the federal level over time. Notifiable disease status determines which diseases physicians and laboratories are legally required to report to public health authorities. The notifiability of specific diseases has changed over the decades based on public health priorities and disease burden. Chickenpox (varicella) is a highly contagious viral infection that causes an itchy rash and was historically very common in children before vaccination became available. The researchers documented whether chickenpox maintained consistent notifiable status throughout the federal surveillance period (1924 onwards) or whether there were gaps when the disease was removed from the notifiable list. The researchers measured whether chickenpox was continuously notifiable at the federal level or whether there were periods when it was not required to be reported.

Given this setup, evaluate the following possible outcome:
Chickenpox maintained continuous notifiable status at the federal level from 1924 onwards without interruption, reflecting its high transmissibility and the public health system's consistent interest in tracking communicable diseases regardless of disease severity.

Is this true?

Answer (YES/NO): NO